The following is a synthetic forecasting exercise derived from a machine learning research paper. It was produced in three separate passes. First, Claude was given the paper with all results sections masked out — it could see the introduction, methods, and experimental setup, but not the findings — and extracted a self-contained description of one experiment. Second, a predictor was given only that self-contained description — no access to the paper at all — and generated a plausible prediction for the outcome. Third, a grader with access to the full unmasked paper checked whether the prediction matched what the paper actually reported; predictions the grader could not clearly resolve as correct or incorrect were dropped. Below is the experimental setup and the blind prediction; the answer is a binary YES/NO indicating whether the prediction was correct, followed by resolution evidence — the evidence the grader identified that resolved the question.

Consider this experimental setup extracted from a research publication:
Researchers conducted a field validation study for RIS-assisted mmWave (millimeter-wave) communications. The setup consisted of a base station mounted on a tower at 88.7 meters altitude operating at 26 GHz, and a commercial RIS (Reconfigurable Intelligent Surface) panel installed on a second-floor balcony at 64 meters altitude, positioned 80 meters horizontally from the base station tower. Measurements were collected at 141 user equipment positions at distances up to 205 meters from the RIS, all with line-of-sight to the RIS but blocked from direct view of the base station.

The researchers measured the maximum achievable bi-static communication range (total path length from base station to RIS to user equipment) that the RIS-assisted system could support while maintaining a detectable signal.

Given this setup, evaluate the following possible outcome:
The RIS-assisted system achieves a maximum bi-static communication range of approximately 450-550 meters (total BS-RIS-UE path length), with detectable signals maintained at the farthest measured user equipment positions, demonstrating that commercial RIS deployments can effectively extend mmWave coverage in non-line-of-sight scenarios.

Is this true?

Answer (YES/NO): NO